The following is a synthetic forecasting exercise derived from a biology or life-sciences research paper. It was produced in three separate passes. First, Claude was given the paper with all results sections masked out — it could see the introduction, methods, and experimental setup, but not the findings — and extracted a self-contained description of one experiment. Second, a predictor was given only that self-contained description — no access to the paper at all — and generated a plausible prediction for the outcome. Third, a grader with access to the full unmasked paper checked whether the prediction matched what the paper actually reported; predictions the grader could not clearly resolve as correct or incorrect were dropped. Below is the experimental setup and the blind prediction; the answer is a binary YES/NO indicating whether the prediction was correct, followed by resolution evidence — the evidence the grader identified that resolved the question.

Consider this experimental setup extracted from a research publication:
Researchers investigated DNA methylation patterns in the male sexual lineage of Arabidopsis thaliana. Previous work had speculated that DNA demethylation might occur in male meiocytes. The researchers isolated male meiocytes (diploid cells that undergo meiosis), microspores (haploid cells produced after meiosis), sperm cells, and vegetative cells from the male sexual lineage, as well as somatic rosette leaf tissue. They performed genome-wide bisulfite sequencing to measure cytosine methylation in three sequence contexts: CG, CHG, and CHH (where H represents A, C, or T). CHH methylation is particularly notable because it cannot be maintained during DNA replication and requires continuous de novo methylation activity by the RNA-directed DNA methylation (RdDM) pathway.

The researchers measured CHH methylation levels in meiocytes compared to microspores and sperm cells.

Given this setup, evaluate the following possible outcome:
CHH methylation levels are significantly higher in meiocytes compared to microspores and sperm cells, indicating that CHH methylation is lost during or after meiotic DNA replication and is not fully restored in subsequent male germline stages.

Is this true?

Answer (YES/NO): NO